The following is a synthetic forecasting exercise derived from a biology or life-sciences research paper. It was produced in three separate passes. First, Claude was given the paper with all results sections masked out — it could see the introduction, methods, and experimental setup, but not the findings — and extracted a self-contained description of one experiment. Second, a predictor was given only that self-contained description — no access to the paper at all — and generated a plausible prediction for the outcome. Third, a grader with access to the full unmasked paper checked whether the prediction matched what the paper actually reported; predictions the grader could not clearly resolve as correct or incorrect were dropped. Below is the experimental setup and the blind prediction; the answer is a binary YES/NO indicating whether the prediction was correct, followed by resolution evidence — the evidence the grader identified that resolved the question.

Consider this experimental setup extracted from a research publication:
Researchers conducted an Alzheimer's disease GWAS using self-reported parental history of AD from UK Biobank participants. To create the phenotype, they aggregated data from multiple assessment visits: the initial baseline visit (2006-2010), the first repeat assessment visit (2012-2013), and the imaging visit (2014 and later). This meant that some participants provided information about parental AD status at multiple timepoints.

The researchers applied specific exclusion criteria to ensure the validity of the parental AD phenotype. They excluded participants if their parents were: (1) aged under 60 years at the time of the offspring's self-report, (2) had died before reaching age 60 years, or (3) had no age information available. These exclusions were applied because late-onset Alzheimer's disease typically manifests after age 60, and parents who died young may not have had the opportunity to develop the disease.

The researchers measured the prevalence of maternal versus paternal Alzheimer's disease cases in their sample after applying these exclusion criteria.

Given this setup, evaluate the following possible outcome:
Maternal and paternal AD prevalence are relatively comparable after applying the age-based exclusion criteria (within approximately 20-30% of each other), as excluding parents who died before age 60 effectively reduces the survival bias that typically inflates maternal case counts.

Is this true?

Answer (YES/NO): NO